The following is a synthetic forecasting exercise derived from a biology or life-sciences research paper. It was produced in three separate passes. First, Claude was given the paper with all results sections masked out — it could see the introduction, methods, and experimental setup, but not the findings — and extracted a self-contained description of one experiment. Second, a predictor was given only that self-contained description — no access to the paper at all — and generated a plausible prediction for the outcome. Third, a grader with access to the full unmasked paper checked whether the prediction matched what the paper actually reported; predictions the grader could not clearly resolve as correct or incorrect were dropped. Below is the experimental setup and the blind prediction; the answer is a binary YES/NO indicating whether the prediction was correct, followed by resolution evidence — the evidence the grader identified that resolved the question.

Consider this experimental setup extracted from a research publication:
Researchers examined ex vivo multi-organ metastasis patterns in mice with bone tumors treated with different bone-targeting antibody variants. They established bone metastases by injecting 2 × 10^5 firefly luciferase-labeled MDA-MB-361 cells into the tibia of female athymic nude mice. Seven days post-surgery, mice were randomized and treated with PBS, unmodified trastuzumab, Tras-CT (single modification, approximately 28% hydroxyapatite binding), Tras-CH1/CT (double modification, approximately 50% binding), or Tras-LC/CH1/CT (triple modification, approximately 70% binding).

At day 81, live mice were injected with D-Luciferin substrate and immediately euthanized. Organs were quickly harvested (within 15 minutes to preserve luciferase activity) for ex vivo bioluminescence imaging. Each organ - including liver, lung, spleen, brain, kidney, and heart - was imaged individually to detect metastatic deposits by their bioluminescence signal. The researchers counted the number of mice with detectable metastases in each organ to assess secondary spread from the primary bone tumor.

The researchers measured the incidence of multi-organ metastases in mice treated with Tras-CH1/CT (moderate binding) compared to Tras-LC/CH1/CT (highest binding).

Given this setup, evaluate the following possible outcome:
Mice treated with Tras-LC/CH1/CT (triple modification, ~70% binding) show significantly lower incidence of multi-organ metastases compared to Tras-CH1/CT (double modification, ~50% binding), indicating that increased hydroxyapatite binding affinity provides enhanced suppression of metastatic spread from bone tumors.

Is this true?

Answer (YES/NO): NO